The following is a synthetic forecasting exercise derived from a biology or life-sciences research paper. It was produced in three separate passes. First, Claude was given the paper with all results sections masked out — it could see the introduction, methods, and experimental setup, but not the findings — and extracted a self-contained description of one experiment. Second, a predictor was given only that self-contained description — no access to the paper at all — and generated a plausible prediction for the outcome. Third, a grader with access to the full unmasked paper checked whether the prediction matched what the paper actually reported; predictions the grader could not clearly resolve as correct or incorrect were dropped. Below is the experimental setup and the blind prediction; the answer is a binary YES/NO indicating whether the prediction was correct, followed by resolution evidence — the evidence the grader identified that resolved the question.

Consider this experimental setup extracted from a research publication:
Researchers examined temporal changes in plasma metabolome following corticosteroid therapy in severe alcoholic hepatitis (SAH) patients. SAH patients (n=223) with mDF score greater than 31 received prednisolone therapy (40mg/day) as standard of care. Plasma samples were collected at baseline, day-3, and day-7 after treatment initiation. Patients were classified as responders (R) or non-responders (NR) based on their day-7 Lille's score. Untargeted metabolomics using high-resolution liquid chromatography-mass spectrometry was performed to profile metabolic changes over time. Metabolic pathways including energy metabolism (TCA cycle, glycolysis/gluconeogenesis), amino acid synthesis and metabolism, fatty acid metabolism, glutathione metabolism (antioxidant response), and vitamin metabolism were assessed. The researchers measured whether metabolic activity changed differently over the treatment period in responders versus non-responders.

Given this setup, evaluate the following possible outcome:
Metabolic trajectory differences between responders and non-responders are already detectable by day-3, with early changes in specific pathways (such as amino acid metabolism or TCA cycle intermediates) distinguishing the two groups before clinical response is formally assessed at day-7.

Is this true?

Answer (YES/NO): YES